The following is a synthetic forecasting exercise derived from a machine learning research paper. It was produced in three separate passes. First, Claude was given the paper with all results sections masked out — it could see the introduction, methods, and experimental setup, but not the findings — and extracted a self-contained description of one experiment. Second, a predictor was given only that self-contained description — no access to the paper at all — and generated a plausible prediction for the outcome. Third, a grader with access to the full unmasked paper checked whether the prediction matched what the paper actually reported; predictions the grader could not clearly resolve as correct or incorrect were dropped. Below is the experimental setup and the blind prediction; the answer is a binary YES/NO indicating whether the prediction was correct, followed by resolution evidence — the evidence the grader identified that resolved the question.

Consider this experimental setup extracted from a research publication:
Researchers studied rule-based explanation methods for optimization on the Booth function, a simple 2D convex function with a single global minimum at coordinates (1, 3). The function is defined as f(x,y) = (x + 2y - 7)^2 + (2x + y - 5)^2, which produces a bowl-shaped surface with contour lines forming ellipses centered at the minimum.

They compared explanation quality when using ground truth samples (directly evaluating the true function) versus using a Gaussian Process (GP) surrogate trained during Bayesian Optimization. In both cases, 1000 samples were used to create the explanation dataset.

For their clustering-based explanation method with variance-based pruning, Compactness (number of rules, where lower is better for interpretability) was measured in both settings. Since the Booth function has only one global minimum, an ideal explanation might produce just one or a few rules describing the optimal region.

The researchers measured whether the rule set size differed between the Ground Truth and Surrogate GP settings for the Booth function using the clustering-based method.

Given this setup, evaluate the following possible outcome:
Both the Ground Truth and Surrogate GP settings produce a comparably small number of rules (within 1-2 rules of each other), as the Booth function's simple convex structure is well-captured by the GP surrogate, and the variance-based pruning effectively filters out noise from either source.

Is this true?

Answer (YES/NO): YES